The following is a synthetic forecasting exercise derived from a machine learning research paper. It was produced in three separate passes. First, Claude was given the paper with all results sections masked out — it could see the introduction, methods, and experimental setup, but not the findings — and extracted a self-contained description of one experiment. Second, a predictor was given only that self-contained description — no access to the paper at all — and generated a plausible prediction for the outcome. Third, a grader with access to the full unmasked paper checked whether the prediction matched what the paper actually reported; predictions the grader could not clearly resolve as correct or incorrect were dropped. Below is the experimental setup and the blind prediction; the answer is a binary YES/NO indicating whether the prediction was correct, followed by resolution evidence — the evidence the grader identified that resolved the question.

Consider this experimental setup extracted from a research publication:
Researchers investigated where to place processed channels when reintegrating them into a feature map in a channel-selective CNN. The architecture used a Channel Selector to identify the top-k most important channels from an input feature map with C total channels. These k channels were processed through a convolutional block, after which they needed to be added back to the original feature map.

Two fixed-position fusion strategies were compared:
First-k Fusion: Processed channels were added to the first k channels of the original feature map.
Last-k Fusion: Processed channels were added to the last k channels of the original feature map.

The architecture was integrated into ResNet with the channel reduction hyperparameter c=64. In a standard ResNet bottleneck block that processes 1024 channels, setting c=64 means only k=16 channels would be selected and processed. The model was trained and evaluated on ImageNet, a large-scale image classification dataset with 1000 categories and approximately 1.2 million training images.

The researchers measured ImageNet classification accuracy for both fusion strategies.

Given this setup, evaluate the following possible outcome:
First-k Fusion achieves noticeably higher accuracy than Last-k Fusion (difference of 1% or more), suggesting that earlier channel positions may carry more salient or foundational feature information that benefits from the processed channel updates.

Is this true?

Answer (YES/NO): NO